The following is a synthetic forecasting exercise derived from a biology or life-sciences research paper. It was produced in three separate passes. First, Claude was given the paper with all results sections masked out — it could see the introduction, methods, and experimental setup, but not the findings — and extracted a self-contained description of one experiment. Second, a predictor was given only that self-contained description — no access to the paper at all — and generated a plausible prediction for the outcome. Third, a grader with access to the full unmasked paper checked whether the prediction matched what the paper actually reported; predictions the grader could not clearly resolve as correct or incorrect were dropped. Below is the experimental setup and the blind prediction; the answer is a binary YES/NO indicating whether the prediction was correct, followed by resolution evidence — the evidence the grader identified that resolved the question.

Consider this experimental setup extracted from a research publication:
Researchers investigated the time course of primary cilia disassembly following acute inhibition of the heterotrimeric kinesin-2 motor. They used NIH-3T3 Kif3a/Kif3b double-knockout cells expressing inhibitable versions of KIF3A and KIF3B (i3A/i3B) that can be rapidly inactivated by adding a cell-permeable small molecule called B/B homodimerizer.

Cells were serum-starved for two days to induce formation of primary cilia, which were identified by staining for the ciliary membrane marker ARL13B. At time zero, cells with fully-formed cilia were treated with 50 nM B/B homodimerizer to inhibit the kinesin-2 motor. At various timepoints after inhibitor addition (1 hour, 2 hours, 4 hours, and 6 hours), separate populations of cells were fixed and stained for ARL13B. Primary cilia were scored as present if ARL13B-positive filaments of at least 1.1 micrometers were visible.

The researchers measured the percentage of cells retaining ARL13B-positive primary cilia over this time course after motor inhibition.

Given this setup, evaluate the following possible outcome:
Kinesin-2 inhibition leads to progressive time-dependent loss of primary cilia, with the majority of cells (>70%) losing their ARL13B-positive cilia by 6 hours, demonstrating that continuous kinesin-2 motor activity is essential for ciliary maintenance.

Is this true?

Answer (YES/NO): YES